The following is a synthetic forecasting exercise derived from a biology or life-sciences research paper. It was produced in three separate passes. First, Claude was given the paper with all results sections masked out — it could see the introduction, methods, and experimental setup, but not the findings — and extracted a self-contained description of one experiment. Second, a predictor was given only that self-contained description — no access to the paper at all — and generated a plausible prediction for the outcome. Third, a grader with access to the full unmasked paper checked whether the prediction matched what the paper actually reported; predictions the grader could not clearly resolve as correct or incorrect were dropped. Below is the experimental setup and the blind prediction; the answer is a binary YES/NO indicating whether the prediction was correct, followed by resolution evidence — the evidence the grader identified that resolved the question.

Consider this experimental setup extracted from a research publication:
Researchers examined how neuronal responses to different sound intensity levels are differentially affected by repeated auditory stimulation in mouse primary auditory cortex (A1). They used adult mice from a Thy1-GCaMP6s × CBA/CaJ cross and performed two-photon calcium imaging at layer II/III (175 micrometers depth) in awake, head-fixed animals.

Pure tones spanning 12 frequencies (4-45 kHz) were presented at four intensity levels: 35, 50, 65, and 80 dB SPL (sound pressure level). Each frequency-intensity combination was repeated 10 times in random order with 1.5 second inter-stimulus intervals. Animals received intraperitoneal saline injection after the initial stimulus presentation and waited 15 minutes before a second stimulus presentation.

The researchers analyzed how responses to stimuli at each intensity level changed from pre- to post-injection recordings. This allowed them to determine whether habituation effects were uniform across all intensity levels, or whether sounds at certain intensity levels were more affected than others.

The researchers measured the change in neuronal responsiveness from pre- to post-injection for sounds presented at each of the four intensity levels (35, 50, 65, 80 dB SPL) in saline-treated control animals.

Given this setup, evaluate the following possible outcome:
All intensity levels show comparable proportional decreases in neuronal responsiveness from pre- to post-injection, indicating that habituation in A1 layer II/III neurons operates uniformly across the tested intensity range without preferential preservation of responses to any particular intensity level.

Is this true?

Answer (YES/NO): NO